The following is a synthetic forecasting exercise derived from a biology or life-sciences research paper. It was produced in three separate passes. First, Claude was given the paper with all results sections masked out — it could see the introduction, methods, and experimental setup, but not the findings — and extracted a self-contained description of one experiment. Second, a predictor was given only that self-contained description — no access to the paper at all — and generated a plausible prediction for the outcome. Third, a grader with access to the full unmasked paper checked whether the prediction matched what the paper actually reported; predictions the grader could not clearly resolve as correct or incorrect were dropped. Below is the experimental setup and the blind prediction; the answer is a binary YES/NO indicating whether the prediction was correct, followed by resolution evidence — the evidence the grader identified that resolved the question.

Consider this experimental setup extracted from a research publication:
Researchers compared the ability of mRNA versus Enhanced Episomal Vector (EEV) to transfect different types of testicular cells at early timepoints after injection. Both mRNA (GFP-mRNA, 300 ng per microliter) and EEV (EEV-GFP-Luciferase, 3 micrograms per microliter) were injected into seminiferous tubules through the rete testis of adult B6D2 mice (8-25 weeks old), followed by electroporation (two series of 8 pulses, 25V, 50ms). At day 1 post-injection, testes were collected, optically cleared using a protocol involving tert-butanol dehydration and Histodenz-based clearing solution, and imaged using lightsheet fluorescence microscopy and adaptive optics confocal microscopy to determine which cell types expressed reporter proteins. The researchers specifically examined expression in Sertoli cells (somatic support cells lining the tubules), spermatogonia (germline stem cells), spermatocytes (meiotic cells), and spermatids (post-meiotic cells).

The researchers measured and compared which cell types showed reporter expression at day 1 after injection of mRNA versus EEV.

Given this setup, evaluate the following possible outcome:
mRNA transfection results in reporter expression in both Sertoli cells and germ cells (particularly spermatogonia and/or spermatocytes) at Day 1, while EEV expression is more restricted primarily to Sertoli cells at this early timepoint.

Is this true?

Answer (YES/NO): NO